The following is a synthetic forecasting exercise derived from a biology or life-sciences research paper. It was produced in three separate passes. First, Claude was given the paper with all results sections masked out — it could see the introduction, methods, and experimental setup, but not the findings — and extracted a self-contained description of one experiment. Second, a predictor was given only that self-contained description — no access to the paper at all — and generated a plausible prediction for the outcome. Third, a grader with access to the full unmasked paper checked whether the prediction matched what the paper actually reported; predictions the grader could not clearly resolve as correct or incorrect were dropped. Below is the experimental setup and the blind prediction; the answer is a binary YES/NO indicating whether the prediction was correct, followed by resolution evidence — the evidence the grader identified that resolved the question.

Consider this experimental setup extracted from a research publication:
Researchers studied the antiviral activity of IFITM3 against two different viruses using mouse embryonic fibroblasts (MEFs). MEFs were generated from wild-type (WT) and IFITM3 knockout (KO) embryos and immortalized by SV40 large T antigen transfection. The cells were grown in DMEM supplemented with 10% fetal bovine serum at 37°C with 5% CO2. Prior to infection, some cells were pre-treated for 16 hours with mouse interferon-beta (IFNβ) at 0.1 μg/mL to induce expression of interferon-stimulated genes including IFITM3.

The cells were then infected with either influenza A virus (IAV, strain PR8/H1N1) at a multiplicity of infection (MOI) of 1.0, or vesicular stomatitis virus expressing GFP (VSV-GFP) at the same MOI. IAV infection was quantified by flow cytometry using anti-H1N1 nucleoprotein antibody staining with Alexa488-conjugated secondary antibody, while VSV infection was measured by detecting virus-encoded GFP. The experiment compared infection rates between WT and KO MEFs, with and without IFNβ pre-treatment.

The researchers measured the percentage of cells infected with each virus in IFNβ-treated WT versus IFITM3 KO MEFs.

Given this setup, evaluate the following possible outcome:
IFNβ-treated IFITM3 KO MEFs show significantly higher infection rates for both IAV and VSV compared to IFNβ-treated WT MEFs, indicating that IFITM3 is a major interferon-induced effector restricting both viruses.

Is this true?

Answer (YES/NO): NO